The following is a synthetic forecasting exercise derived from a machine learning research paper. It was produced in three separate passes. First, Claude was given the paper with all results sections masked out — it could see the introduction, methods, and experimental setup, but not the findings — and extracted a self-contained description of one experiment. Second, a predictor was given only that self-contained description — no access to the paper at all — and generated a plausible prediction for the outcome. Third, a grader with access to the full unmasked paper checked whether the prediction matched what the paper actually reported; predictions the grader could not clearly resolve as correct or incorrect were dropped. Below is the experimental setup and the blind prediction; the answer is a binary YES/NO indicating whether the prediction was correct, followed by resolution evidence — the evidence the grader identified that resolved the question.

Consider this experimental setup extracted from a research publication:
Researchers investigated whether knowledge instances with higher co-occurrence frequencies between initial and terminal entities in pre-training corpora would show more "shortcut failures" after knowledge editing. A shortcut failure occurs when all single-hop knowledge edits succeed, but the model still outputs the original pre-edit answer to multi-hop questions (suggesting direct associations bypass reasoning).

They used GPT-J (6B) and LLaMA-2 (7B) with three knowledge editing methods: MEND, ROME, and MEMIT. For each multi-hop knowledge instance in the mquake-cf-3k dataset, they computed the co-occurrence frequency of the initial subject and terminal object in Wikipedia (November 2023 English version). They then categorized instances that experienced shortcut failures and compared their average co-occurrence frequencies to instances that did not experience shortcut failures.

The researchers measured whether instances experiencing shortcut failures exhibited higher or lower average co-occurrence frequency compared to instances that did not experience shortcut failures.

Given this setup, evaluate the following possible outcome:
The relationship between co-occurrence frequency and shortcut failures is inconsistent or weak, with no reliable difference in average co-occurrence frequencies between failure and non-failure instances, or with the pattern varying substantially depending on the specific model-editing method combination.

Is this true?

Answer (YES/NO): NO